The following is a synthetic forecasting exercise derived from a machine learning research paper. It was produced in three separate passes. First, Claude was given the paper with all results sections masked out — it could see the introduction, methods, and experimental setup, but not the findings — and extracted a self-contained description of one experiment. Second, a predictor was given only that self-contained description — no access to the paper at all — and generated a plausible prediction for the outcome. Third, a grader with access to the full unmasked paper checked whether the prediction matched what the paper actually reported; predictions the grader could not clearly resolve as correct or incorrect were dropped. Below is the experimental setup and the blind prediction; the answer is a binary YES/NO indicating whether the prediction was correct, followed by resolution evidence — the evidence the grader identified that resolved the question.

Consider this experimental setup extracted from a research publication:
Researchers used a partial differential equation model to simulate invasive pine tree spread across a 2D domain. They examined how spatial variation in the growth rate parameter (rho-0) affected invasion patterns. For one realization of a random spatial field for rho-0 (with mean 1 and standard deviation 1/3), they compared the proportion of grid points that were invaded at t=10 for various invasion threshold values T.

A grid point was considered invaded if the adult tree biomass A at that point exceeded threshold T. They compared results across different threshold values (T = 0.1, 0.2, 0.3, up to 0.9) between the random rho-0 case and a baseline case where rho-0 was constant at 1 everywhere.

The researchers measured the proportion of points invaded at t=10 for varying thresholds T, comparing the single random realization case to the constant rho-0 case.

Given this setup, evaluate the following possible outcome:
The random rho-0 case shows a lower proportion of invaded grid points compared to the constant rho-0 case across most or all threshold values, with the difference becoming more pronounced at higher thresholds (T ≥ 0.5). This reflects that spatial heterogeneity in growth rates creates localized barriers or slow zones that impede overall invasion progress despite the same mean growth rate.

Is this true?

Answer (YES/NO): NO